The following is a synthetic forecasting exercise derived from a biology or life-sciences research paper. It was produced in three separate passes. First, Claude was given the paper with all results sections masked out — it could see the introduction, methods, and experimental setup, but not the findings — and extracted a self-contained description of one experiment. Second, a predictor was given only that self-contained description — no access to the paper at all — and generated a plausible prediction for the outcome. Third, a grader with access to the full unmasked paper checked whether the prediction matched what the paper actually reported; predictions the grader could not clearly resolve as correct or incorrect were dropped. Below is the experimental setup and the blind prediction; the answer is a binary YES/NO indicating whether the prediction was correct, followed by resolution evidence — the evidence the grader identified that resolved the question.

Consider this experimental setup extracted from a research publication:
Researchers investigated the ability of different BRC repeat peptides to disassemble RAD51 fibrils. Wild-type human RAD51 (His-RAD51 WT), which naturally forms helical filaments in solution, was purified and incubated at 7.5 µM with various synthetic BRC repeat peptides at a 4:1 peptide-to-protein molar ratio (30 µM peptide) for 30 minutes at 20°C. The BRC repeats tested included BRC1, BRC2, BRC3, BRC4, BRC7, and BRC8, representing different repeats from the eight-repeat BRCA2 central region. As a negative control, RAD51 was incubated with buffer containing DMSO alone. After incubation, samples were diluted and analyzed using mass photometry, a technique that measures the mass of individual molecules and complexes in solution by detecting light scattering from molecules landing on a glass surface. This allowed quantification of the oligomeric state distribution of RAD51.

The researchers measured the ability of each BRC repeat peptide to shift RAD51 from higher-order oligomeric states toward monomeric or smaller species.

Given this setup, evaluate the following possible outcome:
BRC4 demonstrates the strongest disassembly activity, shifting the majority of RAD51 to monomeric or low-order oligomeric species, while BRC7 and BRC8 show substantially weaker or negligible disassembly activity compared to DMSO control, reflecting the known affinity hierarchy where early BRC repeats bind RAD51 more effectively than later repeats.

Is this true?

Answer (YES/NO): NO